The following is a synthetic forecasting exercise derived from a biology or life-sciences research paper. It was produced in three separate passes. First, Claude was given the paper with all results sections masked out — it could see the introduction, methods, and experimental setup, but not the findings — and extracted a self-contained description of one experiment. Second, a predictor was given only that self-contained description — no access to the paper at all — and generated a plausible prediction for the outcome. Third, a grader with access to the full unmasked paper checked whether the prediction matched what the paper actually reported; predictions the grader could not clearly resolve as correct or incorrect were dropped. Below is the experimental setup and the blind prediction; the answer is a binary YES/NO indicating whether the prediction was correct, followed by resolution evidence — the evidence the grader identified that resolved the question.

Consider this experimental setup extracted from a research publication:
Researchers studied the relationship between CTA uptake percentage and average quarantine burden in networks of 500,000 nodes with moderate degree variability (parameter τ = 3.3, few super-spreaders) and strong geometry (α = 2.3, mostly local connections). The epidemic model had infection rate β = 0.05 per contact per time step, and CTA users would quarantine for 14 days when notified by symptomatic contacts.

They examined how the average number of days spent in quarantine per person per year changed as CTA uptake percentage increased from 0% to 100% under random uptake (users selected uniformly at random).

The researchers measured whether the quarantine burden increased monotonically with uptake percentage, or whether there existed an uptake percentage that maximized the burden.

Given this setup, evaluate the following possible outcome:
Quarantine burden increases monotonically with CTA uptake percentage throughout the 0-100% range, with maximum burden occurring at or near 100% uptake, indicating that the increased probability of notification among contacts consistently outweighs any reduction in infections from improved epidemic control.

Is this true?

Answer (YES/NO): NO